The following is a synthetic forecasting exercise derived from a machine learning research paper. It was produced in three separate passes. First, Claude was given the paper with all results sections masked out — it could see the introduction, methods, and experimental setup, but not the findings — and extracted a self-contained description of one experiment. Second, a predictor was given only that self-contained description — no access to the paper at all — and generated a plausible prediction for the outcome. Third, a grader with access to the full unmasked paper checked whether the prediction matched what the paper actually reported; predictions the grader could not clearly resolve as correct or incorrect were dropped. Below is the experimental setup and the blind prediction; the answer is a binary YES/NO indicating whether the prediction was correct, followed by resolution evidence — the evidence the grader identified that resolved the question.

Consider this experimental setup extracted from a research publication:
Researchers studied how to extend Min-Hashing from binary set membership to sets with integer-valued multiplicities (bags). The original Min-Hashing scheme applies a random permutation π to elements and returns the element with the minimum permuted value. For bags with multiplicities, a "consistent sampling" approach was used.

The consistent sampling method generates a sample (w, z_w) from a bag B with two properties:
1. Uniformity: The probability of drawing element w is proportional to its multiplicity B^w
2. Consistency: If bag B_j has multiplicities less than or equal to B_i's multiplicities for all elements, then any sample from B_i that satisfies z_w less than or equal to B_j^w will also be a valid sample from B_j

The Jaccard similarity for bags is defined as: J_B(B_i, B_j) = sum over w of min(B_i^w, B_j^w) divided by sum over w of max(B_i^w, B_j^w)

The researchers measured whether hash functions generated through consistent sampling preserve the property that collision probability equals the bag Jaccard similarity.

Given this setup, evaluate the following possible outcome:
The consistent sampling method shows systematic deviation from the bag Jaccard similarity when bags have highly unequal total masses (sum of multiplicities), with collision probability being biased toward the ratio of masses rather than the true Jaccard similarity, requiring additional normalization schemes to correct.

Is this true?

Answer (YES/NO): NO